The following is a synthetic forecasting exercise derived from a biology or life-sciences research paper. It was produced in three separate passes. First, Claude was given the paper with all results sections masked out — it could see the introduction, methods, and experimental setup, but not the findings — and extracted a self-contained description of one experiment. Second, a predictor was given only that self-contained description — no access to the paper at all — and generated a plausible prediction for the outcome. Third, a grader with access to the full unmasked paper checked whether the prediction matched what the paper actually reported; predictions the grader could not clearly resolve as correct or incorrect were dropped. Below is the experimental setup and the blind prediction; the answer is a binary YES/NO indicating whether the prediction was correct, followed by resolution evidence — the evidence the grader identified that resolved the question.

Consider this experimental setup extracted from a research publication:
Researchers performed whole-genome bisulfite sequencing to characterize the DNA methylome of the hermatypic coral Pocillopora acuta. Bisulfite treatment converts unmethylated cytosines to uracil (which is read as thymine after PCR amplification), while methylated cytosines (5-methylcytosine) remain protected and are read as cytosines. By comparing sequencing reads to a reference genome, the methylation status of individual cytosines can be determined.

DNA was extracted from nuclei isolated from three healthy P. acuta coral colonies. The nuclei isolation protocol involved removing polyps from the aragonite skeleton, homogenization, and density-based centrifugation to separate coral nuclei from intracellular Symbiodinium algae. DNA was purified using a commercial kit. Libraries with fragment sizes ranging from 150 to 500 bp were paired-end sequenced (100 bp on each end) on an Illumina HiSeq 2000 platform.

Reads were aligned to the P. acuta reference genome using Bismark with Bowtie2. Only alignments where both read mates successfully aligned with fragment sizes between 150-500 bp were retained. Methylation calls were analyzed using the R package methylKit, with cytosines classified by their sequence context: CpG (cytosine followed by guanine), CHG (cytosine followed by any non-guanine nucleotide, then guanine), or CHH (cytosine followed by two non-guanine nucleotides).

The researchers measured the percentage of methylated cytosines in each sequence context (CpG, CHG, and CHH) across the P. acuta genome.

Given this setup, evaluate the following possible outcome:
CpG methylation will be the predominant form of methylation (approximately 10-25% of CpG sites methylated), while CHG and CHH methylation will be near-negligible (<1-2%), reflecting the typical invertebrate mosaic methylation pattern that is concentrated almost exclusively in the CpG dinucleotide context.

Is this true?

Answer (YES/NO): NO